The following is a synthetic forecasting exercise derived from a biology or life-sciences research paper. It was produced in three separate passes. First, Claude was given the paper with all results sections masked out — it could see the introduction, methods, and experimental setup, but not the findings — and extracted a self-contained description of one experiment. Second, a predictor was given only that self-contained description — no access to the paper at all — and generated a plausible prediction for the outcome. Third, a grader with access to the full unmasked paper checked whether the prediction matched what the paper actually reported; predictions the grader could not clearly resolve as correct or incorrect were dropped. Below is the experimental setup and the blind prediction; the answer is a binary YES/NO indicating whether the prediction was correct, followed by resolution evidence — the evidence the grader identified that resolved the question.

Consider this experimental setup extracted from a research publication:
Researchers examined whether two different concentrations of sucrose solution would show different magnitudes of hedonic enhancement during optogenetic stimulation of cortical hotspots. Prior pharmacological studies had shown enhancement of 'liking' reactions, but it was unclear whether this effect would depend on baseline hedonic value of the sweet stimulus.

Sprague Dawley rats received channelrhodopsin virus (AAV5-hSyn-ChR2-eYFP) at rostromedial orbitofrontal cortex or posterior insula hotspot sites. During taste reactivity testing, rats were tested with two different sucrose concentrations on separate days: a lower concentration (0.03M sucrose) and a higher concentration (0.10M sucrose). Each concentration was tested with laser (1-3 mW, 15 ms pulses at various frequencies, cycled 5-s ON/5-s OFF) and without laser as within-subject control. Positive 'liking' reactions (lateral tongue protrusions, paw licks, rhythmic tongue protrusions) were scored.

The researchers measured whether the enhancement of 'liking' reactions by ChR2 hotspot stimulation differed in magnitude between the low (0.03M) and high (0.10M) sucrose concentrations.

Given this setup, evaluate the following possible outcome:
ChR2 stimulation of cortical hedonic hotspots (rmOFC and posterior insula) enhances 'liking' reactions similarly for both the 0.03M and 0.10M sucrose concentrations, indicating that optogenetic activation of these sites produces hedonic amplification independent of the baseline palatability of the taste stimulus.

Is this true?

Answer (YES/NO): YES